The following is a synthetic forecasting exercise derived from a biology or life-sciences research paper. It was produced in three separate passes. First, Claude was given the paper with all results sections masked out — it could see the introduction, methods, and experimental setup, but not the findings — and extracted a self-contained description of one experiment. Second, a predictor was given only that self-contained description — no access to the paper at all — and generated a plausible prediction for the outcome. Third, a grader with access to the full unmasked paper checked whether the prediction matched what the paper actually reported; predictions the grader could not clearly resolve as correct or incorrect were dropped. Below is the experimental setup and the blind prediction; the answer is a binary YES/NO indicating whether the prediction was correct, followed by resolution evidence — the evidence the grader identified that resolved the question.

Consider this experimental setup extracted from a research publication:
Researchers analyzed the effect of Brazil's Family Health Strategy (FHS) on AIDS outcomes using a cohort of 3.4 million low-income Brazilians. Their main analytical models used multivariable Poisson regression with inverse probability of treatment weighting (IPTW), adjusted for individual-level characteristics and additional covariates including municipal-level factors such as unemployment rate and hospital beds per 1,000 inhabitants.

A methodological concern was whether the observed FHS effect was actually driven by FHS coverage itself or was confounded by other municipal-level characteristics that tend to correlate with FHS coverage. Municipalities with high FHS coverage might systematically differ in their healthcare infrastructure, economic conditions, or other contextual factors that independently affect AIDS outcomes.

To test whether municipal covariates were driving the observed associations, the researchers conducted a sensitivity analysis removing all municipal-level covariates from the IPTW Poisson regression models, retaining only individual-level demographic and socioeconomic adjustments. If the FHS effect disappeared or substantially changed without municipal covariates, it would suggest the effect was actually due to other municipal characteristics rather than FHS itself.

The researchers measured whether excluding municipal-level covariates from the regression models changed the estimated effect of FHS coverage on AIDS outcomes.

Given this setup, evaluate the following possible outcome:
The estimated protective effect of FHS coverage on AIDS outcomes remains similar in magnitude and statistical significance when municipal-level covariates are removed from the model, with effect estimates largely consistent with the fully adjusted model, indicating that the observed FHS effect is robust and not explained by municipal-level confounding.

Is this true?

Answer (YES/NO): YES